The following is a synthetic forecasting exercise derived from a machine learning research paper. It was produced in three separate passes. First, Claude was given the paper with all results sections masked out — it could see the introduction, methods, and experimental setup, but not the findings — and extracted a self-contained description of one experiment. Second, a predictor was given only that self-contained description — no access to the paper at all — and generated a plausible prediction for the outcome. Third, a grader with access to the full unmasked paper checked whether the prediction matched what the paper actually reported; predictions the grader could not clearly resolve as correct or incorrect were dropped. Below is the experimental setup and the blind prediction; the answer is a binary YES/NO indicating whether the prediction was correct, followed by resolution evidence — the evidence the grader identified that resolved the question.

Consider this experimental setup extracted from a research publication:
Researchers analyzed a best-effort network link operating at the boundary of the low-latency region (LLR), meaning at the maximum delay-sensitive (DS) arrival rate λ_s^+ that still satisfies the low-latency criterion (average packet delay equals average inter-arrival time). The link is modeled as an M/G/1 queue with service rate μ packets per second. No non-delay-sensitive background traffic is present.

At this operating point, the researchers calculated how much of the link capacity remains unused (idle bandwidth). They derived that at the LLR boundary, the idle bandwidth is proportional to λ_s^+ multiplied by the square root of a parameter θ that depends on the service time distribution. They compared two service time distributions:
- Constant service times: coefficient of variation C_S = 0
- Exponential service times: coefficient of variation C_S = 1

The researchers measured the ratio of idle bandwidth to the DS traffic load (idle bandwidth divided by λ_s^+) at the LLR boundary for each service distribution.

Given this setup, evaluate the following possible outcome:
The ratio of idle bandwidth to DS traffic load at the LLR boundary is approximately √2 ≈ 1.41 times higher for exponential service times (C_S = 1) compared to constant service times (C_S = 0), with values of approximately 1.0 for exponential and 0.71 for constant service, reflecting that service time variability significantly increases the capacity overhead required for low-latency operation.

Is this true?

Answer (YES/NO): YES